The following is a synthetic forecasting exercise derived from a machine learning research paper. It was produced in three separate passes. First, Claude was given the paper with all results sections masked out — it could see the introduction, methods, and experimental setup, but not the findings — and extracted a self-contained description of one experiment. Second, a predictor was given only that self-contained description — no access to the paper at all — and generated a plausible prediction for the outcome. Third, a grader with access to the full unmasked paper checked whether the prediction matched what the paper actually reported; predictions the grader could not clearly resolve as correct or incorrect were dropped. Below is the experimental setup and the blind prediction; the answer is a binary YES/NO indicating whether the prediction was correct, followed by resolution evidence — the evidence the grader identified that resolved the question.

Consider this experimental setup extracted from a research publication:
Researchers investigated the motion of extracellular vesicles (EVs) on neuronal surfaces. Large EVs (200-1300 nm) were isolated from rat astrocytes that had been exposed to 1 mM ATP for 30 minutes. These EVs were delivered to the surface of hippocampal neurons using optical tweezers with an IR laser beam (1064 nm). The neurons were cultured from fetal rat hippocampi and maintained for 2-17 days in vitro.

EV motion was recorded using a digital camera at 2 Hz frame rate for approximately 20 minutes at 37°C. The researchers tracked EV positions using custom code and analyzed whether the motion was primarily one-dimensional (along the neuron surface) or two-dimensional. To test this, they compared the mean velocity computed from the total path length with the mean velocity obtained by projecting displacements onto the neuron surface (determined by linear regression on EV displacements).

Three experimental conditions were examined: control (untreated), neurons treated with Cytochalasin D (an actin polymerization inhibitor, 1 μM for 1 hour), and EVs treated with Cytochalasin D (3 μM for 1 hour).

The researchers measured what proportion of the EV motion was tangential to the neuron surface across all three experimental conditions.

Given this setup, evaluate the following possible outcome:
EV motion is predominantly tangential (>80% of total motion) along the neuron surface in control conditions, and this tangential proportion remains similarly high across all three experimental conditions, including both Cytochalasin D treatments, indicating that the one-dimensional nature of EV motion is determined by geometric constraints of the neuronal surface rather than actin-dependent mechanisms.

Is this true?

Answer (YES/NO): NO